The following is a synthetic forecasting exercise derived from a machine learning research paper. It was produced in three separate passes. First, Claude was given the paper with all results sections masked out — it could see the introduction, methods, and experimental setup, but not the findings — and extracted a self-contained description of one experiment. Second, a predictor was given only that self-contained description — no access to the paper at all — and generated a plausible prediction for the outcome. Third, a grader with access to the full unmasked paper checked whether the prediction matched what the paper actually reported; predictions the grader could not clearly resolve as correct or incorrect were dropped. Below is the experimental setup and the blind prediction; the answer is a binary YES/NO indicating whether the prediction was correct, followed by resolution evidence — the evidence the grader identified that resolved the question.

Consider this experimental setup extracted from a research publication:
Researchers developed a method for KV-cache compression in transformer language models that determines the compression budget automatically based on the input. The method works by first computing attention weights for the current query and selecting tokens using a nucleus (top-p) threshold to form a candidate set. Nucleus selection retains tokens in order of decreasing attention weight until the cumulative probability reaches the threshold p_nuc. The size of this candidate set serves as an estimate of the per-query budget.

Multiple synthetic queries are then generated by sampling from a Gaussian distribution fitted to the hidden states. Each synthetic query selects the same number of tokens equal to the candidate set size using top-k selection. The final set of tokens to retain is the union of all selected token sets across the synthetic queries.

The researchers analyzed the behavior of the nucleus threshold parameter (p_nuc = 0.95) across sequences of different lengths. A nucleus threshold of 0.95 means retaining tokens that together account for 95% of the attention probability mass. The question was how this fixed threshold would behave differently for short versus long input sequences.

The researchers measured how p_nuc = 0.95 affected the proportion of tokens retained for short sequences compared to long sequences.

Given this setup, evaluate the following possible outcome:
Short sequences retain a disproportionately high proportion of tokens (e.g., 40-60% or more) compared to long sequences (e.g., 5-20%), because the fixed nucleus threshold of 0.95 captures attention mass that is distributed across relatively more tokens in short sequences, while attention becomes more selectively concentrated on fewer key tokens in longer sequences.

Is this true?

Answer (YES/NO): NO